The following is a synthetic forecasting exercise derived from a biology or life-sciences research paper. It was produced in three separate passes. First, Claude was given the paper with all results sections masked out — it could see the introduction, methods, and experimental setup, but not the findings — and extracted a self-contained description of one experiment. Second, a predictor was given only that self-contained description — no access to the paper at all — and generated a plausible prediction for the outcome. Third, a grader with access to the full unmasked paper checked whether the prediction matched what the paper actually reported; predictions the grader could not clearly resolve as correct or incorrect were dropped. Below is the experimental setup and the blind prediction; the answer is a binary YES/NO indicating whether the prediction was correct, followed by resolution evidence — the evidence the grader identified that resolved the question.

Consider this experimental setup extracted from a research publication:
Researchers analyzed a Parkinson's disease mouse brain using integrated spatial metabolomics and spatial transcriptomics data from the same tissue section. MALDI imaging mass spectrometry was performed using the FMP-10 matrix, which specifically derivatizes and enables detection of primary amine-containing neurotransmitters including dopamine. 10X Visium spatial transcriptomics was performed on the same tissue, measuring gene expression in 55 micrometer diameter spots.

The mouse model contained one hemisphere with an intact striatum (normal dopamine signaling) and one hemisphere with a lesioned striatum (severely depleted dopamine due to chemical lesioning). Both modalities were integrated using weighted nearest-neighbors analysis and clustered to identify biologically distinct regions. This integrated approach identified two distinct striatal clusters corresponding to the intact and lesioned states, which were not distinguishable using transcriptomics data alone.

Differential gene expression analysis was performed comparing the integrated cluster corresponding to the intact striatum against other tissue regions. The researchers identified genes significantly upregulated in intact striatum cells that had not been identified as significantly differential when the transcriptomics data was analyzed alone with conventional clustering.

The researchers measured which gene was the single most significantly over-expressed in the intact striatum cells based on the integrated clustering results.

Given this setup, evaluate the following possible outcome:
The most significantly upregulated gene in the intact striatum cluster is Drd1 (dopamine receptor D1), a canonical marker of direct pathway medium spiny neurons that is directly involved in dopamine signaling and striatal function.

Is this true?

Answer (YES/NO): NO